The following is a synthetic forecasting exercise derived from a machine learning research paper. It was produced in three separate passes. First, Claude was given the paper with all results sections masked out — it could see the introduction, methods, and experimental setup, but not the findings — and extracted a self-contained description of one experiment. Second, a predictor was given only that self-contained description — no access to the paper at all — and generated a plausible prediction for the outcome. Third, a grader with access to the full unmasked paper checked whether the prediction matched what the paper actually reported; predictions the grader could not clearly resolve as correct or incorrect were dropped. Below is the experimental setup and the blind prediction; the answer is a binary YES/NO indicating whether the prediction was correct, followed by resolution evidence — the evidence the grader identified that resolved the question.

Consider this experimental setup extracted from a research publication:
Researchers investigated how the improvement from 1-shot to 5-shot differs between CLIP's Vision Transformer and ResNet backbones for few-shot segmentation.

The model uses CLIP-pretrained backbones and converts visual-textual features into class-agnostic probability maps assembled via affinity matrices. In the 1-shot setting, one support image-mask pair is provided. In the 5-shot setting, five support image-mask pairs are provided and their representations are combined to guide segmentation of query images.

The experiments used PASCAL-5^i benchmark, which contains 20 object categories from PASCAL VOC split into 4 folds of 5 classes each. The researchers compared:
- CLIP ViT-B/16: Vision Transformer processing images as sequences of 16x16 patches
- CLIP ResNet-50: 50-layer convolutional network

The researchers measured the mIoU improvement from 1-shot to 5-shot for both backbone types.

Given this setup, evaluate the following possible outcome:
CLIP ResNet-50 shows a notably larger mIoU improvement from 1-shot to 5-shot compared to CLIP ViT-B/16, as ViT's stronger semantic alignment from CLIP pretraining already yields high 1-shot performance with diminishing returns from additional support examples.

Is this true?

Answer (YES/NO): YES